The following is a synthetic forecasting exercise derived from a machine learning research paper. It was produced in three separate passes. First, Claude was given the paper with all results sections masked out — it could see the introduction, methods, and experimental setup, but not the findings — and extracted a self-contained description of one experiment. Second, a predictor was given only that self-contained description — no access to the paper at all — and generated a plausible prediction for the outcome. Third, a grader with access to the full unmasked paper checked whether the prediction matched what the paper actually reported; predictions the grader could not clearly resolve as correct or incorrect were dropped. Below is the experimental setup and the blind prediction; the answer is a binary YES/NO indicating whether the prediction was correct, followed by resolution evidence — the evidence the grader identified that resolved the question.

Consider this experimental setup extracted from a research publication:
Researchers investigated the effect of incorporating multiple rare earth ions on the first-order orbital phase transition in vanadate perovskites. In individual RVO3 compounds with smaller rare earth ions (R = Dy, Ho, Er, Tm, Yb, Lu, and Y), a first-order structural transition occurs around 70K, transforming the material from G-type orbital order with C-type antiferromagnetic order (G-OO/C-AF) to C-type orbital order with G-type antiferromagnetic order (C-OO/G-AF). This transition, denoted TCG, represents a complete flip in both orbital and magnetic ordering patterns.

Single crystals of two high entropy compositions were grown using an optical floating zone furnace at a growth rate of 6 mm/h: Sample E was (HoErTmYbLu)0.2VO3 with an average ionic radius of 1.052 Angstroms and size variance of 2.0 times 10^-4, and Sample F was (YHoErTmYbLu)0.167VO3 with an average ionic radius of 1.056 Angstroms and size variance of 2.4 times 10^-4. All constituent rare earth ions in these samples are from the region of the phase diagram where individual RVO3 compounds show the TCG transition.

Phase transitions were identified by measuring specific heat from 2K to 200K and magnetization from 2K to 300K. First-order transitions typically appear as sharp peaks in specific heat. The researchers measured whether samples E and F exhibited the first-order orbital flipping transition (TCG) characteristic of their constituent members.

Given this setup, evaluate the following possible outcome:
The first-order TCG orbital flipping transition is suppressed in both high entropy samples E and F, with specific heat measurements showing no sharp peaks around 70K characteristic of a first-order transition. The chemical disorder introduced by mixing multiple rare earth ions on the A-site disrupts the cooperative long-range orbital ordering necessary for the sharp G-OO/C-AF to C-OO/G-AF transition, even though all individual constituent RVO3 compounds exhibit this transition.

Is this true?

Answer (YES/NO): NO